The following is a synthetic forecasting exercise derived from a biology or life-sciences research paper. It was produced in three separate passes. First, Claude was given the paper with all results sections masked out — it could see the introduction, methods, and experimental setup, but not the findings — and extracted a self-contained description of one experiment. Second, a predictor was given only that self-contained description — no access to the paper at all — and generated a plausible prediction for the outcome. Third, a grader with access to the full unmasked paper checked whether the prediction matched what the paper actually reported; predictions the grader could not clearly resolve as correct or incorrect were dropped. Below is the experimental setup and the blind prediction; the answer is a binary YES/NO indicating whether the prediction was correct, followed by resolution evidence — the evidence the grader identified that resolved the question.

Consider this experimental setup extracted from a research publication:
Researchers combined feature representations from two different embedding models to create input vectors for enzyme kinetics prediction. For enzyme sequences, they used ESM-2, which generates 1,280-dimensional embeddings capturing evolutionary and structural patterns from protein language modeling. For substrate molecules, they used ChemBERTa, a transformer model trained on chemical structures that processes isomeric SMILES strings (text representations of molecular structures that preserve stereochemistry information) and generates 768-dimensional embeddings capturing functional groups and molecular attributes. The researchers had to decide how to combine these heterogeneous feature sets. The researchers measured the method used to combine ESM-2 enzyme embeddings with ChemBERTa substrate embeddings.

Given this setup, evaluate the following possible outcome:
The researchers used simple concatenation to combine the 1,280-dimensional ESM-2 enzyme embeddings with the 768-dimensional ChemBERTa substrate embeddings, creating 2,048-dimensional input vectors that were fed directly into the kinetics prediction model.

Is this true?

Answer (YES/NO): YES